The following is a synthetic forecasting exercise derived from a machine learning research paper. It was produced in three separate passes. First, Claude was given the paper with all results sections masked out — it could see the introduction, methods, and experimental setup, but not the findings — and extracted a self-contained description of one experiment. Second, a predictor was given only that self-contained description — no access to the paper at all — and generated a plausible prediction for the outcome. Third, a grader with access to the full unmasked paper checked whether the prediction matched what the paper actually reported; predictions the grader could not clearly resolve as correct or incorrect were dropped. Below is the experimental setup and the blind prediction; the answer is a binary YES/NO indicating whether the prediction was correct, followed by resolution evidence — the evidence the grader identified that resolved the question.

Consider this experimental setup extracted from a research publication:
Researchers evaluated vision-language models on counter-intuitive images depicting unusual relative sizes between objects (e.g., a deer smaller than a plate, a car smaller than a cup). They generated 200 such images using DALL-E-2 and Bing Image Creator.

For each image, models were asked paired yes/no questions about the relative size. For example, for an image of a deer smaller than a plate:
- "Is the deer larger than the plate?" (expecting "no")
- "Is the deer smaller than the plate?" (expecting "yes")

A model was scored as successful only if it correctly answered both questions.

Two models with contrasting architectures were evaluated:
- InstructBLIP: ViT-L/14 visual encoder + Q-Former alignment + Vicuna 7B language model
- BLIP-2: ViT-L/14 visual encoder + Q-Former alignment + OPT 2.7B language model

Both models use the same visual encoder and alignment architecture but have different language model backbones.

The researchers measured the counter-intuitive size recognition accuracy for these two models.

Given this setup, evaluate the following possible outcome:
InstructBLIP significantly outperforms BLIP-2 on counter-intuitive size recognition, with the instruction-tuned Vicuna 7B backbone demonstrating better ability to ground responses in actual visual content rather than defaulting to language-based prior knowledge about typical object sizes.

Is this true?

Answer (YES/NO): YES